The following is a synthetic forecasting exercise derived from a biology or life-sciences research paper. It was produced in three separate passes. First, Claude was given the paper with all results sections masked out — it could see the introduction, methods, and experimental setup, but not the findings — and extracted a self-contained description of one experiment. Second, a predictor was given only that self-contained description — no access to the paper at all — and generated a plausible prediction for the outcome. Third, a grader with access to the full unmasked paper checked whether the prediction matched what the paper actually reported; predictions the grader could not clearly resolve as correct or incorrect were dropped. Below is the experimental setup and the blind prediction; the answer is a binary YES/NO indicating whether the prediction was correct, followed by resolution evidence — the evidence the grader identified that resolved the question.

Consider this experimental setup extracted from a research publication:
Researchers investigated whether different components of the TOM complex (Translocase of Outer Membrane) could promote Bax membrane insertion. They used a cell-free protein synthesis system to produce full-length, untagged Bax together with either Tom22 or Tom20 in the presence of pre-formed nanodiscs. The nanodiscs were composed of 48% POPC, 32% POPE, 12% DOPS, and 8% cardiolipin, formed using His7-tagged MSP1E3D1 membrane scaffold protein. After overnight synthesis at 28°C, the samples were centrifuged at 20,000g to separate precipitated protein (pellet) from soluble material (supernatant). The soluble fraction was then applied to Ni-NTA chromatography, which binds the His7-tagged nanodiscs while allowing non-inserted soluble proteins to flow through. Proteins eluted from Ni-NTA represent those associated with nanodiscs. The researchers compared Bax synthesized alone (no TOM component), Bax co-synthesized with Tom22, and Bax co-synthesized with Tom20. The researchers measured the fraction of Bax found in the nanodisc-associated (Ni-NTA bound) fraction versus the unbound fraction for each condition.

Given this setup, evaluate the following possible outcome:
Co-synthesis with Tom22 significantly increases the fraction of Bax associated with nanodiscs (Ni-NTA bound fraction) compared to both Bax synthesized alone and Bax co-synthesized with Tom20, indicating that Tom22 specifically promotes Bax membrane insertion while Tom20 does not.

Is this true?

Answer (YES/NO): YES